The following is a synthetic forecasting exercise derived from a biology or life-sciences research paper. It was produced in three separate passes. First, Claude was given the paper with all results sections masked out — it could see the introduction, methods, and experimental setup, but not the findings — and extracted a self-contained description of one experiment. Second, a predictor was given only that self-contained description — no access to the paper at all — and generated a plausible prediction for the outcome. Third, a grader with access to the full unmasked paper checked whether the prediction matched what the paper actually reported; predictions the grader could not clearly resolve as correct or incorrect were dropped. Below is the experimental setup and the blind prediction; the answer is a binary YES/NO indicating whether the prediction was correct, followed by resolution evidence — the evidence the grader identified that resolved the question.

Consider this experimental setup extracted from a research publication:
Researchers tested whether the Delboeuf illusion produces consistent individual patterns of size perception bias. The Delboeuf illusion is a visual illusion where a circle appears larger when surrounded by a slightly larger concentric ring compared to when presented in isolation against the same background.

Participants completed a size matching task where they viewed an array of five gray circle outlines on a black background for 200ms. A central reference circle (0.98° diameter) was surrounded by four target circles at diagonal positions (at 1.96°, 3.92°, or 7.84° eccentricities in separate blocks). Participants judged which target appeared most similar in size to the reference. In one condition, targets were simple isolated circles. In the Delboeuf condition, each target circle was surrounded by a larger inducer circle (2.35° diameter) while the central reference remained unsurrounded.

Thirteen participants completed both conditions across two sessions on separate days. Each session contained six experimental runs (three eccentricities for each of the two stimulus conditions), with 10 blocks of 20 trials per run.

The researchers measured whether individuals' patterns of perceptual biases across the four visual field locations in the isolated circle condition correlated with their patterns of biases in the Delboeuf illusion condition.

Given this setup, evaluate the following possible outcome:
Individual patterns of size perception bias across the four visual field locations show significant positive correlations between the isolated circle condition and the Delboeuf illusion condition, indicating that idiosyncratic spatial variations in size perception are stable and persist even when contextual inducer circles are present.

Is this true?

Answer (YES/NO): YES